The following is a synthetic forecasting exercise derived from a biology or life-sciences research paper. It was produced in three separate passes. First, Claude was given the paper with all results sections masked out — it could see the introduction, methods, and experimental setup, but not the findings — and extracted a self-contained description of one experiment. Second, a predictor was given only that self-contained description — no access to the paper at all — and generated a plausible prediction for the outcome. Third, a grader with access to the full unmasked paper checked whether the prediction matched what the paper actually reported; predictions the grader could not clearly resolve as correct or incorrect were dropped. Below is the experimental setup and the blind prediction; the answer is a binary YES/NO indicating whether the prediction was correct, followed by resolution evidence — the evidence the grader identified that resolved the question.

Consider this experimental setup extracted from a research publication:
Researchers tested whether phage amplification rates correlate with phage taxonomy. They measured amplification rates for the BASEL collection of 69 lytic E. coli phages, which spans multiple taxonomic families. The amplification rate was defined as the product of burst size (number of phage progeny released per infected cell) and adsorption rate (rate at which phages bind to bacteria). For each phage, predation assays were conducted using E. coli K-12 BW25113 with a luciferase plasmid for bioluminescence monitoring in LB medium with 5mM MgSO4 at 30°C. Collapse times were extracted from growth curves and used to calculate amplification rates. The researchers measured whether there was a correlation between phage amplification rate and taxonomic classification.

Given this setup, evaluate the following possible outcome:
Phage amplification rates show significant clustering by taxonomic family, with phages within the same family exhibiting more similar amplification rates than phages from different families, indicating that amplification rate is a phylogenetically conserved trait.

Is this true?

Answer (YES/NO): NO